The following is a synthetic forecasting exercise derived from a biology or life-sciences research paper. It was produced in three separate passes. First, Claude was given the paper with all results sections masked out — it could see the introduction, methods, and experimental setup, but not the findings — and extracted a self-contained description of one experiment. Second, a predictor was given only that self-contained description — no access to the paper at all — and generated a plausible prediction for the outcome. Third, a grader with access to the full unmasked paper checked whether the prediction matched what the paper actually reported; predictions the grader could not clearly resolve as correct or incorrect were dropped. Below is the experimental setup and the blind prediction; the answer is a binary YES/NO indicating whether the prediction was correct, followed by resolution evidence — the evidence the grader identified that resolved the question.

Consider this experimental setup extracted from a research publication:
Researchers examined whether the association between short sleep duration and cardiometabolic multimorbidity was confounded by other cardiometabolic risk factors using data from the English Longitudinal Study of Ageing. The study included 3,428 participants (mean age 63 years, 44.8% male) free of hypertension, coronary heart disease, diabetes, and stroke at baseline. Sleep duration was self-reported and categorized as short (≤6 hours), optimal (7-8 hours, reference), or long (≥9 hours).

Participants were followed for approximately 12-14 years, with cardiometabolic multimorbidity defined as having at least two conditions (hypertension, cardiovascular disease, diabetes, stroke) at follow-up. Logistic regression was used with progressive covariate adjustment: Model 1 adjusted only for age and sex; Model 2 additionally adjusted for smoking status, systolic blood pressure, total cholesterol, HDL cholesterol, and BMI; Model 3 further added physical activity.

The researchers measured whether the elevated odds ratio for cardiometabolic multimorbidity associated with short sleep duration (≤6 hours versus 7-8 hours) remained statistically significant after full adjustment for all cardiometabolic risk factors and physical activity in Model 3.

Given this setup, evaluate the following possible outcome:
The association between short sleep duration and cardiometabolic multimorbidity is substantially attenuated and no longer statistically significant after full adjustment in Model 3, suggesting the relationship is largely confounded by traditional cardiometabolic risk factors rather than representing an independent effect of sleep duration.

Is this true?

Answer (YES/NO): NO